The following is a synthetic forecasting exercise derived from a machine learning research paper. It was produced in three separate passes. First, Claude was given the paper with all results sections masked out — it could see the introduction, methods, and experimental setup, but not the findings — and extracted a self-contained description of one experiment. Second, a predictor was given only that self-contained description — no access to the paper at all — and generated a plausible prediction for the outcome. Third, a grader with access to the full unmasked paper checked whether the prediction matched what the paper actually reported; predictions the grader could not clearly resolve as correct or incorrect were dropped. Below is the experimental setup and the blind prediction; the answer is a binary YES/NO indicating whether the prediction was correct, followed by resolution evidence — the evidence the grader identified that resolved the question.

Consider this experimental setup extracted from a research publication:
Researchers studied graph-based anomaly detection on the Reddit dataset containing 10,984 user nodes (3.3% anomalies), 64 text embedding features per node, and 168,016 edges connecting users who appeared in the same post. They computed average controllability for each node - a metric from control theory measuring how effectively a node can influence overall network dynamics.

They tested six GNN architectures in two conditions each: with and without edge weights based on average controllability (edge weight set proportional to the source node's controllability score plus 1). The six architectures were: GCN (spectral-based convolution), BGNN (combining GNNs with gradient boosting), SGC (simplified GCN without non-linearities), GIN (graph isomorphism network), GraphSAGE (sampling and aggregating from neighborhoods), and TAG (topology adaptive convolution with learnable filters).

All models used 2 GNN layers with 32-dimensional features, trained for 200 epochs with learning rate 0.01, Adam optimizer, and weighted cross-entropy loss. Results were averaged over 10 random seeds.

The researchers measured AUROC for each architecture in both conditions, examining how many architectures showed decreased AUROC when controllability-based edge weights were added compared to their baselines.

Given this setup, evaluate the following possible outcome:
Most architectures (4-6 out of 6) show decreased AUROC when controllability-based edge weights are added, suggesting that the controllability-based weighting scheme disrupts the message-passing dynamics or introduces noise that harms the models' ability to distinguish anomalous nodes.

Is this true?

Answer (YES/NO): NO